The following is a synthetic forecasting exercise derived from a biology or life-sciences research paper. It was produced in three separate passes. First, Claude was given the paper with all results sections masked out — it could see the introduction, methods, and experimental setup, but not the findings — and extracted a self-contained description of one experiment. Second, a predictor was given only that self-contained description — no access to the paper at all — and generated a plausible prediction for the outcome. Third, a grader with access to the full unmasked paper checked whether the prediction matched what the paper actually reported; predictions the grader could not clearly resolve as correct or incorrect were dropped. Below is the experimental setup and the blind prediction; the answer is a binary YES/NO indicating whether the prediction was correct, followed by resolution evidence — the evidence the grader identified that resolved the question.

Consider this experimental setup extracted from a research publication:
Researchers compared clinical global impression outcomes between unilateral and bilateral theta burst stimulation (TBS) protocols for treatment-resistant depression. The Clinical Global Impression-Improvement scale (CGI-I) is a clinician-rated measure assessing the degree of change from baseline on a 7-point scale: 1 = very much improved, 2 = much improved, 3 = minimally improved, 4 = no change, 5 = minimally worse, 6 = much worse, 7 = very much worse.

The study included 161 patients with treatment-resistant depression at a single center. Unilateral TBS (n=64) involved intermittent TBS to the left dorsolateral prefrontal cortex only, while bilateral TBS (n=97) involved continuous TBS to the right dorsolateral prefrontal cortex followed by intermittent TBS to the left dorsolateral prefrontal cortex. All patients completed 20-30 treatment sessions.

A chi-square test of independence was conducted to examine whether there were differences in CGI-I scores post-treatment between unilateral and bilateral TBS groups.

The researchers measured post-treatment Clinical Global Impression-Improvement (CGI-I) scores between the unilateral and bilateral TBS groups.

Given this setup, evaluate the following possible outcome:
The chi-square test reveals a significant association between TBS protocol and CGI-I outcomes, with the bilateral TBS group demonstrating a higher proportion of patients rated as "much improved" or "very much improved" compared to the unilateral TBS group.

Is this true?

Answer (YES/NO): NO